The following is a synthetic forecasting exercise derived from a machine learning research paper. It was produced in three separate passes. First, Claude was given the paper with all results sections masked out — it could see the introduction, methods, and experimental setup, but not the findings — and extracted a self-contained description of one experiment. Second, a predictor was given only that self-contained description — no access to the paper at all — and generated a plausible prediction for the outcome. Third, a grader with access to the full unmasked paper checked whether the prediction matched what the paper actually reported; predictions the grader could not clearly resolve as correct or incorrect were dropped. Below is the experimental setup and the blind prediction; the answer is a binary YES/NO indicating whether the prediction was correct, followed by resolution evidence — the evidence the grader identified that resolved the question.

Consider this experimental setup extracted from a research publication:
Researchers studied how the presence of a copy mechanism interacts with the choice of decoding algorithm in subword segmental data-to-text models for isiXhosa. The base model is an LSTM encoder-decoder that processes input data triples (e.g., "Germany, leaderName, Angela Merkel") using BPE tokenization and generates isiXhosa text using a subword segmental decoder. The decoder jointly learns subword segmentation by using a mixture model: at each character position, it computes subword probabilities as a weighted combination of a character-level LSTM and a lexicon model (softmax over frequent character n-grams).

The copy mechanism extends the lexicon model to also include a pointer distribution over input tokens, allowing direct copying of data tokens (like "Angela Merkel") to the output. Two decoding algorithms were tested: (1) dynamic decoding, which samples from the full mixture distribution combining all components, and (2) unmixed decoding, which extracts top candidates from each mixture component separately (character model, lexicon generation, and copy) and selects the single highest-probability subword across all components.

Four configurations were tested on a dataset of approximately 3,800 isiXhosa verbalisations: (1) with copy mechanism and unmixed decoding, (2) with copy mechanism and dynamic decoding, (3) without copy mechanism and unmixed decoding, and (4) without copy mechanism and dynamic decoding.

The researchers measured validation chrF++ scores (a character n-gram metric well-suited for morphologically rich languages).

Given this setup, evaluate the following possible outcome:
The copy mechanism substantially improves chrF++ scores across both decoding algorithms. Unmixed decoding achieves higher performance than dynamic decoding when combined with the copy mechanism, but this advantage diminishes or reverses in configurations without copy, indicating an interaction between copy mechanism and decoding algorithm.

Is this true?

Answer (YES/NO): NO